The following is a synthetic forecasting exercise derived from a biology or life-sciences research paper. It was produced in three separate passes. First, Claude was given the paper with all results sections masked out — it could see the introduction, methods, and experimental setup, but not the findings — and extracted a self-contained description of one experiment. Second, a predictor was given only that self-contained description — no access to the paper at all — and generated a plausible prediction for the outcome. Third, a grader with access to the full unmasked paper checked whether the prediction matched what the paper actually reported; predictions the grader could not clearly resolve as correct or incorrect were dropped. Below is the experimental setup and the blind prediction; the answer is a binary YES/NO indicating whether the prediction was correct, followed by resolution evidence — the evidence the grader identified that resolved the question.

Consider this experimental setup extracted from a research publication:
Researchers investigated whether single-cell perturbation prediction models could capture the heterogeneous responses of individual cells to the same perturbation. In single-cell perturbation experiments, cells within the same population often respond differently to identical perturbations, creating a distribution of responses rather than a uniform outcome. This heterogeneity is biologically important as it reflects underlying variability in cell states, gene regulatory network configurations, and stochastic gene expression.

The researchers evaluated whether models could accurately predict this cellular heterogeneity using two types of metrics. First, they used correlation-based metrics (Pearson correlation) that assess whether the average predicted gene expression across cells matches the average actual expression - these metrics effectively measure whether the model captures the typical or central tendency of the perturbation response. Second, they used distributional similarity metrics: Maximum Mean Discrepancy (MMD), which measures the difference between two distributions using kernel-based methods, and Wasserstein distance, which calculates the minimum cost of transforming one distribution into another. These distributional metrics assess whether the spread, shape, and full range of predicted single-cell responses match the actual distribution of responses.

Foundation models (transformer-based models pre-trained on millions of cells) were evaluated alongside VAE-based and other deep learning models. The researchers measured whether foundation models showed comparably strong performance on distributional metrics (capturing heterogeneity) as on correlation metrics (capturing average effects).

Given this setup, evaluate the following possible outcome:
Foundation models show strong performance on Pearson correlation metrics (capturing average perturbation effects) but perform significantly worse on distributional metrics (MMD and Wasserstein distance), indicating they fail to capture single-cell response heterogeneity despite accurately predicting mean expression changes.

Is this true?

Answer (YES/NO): YES